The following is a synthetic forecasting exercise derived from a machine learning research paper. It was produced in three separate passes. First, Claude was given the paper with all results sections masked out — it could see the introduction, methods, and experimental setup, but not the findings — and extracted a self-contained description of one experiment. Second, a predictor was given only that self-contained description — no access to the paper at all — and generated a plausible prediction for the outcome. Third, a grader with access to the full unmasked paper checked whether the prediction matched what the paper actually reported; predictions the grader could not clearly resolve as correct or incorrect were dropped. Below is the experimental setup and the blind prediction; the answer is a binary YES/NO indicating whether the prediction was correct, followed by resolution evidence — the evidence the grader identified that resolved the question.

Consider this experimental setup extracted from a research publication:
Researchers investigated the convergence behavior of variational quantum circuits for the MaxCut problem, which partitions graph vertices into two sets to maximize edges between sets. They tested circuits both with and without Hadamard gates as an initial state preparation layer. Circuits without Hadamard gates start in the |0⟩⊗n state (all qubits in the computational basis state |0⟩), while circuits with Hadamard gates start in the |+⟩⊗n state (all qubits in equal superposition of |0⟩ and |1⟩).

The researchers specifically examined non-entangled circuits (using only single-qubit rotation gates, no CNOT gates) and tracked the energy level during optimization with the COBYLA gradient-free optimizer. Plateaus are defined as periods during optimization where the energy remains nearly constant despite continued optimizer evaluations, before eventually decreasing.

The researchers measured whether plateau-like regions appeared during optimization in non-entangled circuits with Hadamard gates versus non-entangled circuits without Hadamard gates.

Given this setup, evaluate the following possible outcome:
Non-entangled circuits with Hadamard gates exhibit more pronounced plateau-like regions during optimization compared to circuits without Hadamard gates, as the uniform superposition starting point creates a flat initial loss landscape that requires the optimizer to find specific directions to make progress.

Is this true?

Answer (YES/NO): YES